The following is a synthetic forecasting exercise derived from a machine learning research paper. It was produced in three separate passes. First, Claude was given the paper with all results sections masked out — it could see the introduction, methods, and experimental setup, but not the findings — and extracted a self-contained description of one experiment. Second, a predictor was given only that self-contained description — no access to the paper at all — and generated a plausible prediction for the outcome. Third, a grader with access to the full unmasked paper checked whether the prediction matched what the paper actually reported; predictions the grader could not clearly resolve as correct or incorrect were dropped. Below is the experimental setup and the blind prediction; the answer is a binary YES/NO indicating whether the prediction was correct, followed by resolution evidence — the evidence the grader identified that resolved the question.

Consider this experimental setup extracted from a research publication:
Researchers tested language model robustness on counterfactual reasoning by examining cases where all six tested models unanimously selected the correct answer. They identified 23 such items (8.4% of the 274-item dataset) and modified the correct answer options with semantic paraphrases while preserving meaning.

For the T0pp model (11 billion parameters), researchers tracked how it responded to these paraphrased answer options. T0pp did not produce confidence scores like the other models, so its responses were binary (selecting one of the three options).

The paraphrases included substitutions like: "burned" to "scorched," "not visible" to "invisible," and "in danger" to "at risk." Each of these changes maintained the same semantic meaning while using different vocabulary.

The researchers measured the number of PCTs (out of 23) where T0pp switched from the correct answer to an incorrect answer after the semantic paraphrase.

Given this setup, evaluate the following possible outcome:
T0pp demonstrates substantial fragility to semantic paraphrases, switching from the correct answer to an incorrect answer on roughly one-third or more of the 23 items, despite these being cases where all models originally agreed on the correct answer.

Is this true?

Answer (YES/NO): NO